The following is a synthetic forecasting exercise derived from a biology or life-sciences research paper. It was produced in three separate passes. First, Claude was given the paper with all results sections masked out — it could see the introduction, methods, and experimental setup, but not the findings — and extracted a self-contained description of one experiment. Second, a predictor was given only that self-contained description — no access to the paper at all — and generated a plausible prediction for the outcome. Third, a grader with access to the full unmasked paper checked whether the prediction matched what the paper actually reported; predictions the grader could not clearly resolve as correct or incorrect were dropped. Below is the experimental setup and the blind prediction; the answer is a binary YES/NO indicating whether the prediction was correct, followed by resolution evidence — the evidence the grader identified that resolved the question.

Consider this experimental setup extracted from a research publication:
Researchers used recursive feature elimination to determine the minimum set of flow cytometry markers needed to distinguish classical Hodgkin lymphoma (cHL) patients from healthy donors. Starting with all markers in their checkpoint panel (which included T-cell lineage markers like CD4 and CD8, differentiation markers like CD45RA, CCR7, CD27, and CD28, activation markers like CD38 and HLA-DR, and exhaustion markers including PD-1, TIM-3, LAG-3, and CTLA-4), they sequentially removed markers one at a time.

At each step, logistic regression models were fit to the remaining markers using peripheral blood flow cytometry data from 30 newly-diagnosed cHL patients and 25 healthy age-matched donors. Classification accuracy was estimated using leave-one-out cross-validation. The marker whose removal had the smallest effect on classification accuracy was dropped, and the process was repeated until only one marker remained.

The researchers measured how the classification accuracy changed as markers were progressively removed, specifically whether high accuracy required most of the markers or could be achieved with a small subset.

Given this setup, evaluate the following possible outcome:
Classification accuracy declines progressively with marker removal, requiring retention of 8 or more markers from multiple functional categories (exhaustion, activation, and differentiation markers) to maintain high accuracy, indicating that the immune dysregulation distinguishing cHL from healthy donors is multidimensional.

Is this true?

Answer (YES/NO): NO